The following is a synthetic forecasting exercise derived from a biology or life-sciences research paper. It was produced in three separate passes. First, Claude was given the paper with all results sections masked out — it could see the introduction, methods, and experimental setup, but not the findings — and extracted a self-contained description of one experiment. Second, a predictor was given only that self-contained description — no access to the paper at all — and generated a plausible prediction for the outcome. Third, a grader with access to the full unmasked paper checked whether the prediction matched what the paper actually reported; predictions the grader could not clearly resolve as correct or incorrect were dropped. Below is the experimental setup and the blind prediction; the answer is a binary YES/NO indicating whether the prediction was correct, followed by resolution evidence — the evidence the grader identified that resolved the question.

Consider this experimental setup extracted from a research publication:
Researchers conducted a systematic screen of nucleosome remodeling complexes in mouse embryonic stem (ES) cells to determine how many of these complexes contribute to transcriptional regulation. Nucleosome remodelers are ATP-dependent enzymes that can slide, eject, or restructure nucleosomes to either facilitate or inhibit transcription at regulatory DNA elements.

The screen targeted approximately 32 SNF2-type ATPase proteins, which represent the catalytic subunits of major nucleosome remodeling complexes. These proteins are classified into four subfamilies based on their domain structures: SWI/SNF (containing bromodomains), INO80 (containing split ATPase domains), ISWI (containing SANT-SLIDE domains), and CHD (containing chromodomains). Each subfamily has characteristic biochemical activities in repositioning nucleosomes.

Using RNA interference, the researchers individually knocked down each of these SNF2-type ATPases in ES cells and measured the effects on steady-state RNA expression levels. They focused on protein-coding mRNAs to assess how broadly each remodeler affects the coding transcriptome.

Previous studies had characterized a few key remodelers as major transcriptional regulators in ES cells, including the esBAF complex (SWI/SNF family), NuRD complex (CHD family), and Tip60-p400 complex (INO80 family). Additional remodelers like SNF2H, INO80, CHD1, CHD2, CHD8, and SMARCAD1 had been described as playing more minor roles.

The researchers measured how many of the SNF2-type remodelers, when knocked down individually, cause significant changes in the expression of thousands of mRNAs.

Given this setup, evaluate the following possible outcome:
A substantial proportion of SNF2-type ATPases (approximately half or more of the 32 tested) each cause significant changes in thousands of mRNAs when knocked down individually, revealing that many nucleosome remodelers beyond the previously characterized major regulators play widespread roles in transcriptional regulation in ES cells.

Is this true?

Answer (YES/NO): NO